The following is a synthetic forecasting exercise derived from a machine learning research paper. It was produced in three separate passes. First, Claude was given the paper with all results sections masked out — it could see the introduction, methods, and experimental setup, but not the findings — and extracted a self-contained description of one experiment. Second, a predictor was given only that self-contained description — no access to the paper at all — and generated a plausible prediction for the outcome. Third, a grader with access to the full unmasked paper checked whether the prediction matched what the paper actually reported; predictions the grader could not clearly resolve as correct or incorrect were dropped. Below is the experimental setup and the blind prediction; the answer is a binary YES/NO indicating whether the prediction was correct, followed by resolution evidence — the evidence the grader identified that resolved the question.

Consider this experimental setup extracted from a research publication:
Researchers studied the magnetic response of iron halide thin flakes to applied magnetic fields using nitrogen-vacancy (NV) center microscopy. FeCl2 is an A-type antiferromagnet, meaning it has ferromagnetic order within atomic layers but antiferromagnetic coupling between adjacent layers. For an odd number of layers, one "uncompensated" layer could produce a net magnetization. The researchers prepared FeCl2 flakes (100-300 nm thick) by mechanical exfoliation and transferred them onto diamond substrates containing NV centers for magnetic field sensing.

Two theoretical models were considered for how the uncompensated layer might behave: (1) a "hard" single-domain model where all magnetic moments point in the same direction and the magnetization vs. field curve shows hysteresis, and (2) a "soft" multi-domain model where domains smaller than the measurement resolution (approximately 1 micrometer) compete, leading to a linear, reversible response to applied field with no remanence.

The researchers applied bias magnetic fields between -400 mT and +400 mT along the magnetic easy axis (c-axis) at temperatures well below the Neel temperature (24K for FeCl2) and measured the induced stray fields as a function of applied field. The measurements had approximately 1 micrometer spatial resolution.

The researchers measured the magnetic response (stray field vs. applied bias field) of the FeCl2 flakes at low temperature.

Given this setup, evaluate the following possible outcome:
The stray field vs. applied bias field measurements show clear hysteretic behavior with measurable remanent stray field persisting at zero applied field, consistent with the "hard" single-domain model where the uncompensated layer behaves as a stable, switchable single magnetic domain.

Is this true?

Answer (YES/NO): NO